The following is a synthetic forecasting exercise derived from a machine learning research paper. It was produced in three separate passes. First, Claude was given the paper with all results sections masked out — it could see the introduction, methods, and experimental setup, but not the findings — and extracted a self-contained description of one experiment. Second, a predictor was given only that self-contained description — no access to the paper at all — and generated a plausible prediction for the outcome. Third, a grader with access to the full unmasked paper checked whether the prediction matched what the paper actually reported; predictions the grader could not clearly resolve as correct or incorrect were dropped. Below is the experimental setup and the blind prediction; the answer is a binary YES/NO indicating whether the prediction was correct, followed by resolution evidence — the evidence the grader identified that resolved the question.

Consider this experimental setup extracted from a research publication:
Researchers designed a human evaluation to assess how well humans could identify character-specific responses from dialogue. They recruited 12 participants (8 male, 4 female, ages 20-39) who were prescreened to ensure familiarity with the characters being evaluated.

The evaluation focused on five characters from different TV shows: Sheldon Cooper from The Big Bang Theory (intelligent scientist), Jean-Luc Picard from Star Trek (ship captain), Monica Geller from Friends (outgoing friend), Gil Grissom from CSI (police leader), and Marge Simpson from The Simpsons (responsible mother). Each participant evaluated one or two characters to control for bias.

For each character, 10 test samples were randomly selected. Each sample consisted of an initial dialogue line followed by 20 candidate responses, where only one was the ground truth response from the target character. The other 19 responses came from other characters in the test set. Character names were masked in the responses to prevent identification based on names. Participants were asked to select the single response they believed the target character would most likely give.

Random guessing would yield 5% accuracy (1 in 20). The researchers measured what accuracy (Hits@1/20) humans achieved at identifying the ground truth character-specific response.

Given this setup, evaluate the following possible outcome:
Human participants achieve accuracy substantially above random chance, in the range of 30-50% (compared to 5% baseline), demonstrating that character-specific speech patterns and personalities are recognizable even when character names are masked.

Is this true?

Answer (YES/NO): YES